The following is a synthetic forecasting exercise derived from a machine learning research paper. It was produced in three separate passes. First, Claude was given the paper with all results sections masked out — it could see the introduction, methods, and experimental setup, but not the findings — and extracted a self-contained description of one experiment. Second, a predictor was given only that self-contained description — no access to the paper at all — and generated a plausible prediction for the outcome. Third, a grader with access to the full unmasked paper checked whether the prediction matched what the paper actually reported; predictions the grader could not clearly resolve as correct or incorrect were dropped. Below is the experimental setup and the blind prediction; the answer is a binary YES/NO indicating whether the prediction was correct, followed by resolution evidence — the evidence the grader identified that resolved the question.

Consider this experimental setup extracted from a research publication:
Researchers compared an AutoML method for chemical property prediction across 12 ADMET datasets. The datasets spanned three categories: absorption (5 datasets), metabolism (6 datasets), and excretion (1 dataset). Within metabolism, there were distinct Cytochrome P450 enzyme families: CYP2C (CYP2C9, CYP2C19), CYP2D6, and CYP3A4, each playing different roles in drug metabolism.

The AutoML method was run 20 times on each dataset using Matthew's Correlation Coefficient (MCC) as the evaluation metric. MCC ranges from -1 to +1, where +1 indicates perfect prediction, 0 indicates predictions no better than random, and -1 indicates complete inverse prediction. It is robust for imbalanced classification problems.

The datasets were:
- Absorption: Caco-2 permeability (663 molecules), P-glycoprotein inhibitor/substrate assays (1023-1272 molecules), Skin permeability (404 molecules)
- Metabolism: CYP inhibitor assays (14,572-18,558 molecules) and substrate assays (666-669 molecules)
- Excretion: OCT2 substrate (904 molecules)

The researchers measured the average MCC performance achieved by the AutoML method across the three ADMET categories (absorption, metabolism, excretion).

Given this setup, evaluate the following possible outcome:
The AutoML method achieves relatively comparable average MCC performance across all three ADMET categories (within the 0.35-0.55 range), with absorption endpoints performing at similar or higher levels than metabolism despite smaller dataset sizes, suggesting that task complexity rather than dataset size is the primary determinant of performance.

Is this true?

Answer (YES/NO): NO